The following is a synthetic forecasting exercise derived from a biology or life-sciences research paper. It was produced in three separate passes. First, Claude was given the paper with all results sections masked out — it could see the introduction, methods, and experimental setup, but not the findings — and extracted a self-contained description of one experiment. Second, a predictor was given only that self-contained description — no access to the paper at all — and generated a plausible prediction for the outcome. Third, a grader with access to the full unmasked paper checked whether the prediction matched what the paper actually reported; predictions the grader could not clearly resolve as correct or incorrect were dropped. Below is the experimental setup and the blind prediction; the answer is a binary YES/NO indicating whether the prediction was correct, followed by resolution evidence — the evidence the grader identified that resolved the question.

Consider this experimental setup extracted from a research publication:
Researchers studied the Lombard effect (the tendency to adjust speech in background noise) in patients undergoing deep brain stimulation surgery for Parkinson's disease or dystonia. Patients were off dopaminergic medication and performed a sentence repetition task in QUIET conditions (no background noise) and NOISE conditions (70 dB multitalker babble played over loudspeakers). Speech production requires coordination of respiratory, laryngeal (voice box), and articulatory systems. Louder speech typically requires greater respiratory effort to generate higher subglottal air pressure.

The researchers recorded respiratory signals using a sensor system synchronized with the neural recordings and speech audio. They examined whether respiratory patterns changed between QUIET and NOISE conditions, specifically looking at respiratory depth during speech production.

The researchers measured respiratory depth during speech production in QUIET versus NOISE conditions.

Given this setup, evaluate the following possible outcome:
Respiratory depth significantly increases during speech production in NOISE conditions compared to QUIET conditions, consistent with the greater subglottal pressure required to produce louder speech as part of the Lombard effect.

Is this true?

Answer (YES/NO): YES